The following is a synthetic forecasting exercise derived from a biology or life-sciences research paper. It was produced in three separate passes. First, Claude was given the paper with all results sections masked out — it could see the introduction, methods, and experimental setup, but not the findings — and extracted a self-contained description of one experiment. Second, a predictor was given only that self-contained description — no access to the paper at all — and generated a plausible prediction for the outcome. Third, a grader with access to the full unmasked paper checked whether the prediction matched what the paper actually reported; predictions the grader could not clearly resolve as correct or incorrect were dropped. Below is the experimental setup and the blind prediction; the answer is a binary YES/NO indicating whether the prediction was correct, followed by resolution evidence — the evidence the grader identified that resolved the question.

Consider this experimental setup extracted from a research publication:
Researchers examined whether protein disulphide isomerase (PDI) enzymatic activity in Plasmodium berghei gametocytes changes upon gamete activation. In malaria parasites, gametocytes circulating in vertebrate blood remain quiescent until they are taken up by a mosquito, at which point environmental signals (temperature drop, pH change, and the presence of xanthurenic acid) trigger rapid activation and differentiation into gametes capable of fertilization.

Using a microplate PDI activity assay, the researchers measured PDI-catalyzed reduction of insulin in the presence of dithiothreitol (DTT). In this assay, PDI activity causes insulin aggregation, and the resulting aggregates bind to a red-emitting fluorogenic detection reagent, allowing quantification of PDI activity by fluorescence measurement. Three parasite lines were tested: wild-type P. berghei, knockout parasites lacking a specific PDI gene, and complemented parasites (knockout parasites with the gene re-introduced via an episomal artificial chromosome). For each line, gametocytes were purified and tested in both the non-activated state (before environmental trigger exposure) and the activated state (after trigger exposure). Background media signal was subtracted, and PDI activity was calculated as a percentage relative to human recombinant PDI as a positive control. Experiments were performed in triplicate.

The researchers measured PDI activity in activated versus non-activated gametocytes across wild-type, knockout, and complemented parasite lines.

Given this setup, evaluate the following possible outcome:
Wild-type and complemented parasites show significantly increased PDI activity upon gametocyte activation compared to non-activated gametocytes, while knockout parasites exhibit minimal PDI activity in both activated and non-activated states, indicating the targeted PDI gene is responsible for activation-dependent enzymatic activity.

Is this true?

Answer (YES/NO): YES